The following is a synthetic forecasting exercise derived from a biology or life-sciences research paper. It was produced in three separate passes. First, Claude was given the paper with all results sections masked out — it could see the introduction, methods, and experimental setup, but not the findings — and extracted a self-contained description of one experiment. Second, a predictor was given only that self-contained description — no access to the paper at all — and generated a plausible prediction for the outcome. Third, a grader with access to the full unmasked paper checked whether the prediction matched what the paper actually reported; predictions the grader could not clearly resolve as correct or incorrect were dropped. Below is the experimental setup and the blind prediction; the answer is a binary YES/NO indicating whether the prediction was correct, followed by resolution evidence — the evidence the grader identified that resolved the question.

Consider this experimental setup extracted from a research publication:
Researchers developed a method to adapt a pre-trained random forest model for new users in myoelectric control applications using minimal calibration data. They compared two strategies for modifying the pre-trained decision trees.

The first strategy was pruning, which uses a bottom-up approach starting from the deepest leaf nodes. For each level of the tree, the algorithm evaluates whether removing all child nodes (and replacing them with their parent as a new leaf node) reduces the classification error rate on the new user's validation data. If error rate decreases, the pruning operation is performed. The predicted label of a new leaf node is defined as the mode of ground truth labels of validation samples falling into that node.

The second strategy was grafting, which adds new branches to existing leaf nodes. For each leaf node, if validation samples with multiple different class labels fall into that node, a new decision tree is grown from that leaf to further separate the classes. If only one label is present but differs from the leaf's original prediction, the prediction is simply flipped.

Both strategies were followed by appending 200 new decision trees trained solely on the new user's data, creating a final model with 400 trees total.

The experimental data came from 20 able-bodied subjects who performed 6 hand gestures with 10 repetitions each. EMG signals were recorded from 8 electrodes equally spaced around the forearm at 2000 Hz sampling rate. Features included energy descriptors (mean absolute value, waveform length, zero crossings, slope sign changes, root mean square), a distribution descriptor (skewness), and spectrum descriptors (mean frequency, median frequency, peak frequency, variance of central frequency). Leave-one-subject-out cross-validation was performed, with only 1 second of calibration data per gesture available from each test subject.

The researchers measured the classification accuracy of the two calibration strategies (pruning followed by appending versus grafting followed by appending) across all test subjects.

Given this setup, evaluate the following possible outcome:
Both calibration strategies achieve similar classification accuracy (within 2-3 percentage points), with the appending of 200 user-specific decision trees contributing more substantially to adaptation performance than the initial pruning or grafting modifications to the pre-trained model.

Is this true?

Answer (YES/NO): NO